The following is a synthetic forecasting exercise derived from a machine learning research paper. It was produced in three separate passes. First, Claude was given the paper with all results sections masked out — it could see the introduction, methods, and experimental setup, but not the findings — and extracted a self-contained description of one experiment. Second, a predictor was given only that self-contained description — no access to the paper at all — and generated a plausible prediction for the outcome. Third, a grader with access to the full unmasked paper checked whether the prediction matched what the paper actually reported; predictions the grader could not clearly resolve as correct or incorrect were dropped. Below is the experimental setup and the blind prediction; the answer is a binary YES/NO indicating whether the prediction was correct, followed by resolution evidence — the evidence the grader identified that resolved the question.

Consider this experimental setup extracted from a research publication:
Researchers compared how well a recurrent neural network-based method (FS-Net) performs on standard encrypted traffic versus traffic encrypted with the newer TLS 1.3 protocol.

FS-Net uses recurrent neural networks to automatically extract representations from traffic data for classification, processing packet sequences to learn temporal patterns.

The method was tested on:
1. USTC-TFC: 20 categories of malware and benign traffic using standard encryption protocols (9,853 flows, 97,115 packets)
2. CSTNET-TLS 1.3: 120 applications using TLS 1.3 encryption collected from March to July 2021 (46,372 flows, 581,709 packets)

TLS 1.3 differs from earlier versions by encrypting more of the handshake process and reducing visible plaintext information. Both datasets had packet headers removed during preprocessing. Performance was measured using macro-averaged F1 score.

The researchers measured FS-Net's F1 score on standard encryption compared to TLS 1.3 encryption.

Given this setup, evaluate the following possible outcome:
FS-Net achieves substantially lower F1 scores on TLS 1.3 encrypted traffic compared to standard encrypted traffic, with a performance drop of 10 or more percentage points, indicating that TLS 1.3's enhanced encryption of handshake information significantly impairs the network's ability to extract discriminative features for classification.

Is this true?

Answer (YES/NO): NO